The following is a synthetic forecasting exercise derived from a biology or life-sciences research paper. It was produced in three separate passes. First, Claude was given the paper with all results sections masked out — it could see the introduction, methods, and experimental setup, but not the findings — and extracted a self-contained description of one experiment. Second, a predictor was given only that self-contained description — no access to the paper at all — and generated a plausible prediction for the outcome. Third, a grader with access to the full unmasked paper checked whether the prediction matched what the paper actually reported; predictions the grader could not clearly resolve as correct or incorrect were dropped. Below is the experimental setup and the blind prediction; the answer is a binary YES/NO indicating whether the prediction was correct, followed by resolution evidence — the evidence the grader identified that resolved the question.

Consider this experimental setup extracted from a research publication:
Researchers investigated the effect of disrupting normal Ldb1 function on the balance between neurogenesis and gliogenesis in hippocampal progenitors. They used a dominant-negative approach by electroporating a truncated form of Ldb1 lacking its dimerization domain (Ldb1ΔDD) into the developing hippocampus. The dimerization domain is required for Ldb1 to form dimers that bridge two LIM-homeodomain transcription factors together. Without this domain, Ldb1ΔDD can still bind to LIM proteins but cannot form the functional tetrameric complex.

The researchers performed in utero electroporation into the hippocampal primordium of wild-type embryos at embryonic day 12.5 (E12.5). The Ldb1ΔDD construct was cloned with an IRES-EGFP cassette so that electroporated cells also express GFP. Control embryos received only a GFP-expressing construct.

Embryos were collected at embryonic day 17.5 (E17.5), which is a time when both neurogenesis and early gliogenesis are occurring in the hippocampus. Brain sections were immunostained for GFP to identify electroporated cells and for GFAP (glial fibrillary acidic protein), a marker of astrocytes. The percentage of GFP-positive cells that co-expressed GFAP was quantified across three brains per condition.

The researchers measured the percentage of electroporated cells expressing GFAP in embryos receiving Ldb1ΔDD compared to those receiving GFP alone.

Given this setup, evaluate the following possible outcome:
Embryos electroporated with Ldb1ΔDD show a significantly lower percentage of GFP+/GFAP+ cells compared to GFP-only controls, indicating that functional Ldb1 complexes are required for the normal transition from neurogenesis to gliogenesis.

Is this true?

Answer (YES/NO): NO